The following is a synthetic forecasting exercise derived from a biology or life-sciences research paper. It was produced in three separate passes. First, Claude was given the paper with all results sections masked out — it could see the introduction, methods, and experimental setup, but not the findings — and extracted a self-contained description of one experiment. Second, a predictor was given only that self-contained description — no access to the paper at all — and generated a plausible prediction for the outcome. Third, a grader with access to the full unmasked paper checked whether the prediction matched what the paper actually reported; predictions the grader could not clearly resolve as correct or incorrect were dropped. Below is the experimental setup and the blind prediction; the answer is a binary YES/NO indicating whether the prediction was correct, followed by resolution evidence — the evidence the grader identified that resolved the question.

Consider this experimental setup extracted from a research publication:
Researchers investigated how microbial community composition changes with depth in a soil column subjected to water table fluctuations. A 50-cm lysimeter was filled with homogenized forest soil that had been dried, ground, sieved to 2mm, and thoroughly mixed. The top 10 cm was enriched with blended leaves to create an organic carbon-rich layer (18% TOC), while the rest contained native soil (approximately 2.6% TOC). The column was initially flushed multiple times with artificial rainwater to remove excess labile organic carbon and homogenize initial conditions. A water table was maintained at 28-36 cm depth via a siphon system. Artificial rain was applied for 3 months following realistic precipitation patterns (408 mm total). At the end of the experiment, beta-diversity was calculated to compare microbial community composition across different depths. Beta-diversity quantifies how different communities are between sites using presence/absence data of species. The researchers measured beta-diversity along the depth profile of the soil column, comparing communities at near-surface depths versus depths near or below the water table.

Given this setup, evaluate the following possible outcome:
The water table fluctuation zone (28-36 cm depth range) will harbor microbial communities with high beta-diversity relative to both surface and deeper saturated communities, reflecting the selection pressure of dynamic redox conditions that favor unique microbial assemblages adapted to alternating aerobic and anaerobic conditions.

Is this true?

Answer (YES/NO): NO